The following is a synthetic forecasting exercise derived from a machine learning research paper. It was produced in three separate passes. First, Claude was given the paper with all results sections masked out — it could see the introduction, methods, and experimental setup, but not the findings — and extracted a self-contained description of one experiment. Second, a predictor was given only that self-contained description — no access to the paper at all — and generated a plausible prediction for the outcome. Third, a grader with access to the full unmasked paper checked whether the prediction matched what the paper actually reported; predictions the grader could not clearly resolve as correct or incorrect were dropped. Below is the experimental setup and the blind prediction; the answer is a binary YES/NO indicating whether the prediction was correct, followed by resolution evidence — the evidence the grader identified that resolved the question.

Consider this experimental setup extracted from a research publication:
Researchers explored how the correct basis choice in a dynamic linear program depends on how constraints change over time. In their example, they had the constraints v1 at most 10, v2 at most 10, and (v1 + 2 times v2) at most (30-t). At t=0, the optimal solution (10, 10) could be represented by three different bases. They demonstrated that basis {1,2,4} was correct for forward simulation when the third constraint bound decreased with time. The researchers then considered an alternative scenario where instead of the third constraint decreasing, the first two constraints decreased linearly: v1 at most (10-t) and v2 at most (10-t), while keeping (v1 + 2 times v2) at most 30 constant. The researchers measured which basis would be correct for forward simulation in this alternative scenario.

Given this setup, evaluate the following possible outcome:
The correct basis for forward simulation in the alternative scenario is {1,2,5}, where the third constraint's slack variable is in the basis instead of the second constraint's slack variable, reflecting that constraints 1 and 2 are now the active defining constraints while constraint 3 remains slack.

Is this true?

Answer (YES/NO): YES